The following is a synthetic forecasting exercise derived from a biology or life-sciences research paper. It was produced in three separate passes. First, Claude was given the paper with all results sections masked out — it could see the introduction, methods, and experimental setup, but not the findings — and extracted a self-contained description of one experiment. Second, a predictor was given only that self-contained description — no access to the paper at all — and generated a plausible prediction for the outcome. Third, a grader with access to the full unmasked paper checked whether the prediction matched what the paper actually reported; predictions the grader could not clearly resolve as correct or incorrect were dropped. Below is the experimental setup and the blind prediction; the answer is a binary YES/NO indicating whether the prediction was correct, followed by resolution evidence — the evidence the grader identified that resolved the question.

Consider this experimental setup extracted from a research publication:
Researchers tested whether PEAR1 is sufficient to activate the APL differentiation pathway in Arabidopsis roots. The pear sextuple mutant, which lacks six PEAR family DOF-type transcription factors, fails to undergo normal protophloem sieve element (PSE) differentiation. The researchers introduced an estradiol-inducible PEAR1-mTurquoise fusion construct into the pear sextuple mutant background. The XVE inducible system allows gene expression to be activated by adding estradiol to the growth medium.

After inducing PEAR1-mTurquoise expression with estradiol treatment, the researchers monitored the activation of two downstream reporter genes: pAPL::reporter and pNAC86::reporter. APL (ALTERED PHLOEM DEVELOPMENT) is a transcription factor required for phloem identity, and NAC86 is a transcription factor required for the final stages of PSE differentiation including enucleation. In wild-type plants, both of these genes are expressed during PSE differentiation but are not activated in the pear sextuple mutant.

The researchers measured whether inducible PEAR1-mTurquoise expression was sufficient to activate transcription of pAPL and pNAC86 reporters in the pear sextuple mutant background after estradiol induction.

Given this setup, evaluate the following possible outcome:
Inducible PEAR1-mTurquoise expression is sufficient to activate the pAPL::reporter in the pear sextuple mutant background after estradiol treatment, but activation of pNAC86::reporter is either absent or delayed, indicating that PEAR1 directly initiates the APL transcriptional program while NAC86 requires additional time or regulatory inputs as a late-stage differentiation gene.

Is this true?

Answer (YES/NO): NO